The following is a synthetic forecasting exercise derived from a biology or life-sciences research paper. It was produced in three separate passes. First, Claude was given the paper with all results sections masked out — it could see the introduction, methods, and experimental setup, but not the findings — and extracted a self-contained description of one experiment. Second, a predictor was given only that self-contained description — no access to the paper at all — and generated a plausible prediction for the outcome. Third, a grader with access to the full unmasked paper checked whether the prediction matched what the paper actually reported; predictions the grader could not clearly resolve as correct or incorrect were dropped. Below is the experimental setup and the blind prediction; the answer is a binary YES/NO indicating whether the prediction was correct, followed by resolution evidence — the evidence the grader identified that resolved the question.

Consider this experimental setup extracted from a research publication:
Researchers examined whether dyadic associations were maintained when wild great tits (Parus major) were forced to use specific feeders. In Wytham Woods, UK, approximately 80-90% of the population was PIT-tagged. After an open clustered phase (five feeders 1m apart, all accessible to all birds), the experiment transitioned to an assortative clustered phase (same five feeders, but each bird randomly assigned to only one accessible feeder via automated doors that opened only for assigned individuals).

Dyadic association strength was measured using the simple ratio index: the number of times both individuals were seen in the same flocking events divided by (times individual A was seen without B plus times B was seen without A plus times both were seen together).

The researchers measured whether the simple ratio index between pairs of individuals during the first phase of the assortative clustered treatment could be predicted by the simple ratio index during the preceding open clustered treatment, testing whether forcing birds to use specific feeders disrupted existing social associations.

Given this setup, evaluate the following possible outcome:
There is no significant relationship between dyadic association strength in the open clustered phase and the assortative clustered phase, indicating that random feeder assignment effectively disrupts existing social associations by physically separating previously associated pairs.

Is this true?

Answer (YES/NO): NO